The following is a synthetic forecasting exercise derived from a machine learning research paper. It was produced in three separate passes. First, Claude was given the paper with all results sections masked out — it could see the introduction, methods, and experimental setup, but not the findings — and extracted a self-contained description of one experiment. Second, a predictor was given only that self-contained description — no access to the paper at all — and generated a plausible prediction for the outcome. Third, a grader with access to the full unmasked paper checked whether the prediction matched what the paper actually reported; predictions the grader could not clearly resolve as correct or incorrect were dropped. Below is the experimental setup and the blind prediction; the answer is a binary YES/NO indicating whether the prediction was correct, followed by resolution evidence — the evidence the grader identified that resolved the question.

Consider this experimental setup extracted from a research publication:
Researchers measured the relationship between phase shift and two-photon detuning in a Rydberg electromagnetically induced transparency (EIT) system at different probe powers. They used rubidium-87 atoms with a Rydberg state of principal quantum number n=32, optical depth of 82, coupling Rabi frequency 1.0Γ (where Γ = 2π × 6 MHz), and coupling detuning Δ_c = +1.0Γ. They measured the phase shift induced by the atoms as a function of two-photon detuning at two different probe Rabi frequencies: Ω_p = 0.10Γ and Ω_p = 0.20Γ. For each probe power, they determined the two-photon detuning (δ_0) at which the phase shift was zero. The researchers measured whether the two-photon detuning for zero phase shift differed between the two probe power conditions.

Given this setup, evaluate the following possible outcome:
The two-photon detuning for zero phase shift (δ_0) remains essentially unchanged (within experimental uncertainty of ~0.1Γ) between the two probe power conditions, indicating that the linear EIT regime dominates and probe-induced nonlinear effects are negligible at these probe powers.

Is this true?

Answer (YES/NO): NO